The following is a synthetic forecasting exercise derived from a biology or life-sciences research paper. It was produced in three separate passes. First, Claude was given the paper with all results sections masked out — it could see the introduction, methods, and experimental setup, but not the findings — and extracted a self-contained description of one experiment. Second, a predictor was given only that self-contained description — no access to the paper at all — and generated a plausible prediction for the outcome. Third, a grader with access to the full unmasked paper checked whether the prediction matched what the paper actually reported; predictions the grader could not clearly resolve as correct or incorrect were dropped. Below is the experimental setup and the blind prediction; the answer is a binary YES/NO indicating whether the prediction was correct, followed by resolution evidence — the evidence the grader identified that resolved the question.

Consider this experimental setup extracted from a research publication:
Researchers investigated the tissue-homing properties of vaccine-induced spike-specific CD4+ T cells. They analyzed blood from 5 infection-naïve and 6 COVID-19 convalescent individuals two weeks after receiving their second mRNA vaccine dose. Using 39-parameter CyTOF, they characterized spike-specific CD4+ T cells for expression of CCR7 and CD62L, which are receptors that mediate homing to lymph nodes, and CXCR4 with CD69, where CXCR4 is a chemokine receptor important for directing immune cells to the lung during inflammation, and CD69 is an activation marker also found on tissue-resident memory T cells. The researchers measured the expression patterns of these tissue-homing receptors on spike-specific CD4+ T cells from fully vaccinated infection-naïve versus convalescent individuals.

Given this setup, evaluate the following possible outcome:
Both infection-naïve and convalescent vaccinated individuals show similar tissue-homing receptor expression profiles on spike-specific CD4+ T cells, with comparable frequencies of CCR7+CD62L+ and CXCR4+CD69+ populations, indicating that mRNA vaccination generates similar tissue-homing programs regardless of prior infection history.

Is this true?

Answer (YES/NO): NO